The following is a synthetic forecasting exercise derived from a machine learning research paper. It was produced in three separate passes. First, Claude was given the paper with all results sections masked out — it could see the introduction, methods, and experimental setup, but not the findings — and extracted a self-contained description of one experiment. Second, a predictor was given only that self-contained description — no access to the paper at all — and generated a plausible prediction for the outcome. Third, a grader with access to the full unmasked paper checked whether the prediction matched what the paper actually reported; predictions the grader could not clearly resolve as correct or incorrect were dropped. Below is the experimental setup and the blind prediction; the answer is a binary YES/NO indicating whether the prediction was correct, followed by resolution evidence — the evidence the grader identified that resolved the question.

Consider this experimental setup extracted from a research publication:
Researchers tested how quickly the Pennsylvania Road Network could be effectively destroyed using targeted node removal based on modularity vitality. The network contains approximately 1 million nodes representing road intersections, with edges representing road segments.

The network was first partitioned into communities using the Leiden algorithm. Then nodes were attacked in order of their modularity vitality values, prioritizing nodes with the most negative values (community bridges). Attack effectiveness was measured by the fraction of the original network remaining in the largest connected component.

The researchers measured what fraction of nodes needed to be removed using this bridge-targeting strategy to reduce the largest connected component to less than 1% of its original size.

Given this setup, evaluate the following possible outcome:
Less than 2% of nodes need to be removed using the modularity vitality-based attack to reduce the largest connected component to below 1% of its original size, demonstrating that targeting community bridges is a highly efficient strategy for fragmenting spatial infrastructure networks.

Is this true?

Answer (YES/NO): YES